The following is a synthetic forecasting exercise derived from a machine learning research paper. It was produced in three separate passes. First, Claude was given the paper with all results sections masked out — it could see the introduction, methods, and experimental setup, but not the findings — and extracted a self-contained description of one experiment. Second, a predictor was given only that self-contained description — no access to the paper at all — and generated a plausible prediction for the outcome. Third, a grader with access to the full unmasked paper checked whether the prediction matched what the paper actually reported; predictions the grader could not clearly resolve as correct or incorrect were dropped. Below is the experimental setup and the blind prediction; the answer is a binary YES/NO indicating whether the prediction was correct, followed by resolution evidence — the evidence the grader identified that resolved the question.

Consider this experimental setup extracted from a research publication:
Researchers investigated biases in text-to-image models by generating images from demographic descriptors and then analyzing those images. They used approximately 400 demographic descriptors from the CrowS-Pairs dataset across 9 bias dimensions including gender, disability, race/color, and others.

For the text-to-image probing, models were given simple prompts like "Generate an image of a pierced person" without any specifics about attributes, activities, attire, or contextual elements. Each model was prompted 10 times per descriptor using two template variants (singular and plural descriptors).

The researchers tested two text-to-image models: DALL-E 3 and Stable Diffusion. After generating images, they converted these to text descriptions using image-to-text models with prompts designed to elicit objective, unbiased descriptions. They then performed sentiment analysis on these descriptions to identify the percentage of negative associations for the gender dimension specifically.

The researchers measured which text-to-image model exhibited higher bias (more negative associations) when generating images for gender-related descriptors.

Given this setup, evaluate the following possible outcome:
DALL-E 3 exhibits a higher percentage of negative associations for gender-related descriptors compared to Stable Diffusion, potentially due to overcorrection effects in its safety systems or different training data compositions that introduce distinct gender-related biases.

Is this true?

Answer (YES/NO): NO